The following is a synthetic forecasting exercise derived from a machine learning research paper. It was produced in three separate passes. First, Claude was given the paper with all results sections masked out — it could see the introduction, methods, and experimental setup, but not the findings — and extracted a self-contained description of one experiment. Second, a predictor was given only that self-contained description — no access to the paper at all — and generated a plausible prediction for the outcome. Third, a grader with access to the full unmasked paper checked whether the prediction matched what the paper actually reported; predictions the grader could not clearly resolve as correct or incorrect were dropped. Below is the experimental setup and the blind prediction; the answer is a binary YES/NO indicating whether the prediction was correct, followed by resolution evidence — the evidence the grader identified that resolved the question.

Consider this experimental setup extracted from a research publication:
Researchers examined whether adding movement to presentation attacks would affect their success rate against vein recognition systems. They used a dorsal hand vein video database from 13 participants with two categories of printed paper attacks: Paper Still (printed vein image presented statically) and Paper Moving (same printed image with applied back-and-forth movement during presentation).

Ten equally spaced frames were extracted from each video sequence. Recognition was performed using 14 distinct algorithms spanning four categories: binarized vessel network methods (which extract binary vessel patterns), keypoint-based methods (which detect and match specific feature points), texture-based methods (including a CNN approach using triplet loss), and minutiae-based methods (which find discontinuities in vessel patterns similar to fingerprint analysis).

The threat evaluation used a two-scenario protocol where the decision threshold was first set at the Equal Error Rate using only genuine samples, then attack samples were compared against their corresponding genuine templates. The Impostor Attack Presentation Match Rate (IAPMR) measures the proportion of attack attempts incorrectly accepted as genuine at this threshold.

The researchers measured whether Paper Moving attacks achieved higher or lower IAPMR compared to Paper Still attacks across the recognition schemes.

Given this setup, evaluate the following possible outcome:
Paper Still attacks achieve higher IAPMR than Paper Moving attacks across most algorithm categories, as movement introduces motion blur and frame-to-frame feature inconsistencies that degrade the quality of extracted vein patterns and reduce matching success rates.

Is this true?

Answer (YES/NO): NO